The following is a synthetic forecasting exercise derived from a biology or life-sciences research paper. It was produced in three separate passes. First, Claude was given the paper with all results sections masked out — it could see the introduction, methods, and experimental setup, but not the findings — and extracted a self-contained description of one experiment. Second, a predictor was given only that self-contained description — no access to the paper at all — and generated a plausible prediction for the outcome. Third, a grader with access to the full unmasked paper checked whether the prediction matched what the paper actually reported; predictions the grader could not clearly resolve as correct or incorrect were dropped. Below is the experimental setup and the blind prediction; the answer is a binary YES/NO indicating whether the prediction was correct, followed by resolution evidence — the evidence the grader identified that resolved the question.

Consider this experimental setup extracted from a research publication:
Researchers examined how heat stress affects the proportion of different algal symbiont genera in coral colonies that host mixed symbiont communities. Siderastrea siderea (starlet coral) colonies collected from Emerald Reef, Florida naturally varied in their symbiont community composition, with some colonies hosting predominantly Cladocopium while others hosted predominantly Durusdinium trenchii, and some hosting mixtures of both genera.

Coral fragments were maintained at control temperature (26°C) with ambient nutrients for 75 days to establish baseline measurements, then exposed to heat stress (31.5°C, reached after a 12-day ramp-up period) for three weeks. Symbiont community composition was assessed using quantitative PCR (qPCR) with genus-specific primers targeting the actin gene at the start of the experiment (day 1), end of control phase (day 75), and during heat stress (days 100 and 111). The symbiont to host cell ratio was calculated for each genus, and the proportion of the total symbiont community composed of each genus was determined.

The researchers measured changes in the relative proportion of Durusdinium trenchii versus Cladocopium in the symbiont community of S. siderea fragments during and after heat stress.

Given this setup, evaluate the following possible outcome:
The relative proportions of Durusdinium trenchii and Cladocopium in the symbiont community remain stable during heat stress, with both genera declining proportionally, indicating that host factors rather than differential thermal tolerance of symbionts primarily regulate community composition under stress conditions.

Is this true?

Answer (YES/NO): NO